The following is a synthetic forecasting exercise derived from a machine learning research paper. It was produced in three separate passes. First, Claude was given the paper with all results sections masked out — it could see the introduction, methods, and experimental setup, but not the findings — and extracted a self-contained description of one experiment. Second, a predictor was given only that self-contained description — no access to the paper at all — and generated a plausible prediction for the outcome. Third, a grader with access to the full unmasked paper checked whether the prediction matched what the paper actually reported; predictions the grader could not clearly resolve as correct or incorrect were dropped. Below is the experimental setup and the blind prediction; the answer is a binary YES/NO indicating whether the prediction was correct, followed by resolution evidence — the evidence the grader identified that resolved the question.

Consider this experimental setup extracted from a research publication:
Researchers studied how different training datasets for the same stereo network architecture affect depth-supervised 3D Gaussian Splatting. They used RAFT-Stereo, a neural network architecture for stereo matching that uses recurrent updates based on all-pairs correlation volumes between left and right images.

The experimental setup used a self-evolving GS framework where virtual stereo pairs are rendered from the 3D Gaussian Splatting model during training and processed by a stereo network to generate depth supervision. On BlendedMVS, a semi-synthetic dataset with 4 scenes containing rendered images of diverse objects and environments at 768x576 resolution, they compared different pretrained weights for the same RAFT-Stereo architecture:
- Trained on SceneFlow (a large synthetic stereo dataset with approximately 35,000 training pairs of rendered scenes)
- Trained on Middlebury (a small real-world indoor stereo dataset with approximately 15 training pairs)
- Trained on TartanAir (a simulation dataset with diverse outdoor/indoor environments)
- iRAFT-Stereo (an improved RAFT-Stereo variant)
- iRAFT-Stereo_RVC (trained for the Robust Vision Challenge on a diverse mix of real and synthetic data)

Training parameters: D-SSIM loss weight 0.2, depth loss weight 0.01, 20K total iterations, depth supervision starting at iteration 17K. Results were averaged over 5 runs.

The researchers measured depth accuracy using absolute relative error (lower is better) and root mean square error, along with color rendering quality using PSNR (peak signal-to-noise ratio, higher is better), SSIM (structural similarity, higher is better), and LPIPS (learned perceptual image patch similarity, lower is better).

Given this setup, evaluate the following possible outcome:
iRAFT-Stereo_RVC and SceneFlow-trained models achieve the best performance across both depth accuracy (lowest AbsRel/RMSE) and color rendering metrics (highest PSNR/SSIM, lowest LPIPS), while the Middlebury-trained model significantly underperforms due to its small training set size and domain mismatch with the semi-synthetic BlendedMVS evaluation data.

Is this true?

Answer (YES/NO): NO